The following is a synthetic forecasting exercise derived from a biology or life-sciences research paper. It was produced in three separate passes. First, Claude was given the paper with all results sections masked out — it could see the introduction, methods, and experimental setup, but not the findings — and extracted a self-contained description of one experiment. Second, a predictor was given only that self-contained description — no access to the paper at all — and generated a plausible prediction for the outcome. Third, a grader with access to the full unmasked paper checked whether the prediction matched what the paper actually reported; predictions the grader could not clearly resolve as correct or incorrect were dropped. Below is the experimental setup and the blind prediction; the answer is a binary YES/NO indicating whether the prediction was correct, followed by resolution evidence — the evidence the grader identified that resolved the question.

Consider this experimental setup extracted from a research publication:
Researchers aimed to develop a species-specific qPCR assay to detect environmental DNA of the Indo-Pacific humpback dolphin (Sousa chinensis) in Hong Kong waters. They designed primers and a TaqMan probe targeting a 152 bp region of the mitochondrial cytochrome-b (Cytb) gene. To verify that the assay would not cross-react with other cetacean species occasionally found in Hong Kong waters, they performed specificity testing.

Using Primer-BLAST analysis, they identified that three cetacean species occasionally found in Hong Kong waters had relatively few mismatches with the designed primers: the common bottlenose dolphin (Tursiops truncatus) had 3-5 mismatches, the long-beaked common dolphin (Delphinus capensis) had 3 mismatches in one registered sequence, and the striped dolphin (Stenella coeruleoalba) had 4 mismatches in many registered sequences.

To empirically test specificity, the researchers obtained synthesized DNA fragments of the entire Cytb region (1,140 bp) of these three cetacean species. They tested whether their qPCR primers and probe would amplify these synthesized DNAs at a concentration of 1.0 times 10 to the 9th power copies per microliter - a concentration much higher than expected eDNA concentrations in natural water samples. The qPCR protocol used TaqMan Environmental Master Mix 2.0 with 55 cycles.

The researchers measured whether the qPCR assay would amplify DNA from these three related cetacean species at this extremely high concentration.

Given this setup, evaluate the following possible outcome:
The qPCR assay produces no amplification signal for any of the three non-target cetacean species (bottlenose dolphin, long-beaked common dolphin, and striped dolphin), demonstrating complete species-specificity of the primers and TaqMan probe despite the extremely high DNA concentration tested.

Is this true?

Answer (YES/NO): NO